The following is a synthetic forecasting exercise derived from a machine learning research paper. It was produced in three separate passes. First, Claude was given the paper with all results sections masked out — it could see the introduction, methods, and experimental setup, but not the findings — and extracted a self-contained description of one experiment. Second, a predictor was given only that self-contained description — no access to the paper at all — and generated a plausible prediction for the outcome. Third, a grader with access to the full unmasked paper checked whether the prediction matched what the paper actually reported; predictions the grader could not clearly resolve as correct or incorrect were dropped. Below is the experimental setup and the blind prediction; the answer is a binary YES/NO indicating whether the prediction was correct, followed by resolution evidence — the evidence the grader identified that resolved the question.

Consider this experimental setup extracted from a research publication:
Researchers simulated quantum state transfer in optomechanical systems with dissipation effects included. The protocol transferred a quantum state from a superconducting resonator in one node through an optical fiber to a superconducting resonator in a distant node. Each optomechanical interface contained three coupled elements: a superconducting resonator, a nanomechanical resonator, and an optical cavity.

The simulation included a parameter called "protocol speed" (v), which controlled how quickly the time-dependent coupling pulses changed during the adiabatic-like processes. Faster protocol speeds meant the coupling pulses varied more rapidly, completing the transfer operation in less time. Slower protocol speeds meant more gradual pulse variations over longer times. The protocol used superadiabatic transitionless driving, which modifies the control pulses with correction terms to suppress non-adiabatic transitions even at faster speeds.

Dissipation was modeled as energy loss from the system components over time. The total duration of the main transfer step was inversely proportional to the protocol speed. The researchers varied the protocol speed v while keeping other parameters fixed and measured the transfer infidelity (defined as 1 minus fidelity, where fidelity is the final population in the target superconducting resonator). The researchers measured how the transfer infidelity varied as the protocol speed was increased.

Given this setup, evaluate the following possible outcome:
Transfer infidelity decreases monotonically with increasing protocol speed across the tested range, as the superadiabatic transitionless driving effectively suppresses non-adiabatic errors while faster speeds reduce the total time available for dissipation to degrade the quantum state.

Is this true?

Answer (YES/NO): YES